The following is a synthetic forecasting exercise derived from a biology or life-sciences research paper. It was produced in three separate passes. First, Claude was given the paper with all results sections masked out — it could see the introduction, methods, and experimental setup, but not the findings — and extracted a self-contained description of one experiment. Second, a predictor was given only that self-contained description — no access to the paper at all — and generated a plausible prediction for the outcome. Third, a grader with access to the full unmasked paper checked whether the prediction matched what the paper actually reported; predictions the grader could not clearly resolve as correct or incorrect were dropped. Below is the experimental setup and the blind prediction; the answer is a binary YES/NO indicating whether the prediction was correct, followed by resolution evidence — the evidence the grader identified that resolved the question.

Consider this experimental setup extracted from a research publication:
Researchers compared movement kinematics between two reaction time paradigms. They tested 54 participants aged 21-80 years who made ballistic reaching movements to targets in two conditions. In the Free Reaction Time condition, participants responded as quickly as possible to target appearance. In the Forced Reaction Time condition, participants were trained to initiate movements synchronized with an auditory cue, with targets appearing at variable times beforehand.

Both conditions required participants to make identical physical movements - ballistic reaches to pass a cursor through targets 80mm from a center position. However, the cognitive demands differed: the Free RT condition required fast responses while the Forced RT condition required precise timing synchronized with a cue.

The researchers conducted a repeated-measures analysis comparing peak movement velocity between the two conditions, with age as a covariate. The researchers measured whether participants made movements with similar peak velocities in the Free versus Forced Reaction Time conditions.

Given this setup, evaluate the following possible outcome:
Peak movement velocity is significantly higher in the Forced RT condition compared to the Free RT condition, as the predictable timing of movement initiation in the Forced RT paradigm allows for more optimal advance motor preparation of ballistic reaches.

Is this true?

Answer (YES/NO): NO